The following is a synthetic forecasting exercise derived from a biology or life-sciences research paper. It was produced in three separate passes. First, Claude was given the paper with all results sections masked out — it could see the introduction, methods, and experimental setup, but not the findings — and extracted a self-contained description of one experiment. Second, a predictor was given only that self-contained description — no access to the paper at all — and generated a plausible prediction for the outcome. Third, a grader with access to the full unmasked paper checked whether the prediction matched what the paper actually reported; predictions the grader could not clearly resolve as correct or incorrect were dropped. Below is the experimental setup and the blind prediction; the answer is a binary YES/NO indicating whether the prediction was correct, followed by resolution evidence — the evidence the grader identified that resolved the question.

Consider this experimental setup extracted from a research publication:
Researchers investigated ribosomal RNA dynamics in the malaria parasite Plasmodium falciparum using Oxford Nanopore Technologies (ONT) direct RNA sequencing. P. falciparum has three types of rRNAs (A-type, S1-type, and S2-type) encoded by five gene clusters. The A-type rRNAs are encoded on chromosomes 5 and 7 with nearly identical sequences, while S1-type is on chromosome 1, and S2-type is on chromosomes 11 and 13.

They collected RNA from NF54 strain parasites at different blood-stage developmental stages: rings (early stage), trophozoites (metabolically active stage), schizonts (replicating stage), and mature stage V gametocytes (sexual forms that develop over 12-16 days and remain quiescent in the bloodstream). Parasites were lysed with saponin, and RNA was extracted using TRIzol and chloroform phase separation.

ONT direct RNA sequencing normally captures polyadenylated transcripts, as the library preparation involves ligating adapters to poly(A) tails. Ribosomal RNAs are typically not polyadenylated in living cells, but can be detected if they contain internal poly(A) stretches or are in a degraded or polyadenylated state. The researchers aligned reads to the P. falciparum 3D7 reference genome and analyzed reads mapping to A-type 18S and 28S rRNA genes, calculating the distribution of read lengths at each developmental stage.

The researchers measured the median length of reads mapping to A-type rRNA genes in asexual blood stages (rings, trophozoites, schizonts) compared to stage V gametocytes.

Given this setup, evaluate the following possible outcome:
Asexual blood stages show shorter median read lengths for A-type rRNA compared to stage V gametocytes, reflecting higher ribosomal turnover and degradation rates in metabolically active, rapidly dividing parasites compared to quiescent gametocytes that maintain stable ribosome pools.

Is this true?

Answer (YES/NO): NO